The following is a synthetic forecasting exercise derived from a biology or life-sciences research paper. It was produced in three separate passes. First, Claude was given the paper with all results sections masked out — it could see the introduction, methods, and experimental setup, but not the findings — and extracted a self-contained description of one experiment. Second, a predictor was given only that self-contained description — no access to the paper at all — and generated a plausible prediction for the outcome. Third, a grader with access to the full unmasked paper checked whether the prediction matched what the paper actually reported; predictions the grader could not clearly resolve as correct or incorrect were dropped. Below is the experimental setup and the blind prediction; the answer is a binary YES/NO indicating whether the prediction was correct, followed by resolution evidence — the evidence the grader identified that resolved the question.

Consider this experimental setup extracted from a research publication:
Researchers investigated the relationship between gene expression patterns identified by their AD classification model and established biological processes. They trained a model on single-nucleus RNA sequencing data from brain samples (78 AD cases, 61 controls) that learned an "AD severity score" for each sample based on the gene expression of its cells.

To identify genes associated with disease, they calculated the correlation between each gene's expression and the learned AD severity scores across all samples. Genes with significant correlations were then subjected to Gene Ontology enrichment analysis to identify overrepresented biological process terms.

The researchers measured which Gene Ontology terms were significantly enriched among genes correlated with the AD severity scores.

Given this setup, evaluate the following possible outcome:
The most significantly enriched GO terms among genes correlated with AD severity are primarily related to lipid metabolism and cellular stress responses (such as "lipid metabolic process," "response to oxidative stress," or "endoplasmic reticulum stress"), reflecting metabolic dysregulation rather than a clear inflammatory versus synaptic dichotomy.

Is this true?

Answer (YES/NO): NO